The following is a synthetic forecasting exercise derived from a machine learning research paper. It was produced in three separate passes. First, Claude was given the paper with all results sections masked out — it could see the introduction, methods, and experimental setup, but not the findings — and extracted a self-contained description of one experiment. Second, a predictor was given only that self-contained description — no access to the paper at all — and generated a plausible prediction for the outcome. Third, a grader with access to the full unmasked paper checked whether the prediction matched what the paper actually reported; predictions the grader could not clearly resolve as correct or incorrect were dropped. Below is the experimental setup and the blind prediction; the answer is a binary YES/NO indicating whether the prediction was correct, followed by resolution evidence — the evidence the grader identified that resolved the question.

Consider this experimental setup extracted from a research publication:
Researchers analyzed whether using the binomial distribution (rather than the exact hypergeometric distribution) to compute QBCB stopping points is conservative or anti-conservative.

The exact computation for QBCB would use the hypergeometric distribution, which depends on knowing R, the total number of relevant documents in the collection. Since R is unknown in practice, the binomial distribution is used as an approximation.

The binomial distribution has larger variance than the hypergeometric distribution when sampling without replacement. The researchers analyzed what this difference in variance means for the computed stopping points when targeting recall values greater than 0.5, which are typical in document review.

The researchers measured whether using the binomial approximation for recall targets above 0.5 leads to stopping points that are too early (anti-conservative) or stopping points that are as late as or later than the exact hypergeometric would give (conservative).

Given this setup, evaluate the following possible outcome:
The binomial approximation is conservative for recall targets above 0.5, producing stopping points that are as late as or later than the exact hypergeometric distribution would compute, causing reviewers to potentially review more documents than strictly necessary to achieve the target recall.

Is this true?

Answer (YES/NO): YES